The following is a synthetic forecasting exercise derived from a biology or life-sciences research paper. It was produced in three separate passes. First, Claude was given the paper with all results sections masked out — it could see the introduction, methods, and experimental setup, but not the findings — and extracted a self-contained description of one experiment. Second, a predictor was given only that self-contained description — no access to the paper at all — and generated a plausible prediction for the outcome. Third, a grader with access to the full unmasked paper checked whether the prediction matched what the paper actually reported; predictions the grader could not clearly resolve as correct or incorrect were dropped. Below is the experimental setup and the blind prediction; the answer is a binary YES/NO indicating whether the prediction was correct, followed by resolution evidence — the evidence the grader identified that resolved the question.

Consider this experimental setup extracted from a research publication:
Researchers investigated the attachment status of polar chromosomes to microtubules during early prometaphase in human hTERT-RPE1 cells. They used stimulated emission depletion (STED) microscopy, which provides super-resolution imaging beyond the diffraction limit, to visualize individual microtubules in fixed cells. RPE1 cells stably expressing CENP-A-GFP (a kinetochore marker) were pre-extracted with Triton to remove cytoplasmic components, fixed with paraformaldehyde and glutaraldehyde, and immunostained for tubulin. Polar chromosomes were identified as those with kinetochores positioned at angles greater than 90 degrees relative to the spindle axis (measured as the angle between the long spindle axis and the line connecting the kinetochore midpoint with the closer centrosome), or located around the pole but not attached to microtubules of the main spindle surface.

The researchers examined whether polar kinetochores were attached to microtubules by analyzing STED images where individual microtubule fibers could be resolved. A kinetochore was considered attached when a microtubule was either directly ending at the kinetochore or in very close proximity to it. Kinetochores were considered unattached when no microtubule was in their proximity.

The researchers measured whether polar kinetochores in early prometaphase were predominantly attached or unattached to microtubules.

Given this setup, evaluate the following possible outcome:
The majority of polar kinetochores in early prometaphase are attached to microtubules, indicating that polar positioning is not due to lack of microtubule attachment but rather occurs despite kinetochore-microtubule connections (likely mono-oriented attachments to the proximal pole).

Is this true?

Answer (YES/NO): YES